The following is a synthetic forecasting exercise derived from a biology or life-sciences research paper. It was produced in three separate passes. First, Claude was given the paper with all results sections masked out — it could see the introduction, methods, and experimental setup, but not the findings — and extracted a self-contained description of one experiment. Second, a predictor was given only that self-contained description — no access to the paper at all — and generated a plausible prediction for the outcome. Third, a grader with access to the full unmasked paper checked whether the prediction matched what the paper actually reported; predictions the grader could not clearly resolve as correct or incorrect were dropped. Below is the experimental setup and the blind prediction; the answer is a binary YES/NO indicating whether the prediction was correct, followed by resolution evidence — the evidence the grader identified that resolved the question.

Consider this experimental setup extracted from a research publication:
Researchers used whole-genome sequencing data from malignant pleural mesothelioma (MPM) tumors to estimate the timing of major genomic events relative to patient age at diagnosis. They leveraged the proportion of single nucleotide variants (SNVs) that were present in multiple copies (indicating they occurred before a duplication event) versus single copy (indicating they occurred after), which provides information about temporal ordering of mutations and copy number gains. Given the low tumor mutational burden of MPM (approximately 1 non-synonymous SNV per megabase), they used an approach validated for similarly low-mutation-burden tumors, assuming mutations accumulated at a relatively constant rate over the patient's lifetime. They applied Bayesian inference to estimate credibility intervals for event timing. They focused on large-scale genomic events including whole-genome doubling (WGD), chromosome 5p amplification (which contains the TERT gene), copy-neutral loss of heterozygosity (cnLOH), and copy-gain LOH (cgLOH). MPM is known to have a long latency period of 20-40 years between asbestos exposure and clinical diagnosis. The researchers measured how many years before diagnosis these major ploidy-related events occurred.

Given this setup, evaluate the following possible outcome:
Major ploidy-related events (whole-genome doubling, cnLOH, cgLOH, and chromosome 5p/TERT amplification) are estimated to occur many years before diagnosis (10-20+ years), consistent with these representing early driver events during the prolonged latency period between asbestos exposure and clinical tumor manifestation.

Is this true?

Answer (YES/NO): YES